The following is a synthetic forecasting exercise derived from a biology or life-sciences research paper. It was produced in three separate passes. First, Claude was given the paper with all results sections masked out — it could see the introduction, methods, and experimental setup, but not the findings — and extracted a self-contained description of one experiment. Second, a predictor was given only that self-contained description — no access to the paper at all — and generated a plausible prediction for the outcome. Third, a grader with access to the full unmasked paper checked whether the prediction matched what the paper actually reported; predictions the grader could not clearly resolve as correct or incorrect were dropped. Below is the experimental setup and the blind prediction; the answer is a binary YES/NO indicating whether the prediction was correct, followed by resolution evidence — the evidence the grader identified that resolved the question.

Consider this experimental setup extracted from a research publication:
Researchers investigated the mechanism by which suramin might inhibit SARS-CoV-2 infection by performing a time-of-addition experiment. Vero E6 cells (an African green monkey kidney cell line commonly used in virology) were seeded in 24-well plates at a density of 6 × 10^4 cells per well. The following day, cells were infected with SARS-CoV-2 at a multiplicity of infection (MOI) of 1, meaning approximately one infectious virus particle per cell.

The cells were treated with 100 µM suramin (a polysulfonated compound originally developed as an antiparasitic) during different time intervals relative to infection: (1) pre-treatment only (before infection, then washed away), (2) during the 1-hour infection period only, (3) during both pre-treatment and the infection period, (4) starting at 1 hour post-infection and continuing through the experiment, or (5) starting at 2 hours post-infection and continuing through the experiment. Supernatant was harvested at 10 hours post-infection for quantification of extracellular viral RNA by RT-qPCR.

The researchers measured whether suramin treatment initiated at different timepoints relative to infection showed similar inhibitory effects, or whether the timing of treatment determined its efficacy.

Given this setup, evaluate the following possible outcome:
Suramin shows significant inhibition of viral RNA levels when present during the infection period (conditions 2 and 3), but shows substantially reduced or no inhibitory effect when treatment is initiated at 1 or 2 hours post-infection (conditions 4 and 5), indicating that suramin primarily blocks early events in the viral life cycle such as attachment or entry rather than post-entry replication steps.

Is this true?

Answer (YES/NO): YES